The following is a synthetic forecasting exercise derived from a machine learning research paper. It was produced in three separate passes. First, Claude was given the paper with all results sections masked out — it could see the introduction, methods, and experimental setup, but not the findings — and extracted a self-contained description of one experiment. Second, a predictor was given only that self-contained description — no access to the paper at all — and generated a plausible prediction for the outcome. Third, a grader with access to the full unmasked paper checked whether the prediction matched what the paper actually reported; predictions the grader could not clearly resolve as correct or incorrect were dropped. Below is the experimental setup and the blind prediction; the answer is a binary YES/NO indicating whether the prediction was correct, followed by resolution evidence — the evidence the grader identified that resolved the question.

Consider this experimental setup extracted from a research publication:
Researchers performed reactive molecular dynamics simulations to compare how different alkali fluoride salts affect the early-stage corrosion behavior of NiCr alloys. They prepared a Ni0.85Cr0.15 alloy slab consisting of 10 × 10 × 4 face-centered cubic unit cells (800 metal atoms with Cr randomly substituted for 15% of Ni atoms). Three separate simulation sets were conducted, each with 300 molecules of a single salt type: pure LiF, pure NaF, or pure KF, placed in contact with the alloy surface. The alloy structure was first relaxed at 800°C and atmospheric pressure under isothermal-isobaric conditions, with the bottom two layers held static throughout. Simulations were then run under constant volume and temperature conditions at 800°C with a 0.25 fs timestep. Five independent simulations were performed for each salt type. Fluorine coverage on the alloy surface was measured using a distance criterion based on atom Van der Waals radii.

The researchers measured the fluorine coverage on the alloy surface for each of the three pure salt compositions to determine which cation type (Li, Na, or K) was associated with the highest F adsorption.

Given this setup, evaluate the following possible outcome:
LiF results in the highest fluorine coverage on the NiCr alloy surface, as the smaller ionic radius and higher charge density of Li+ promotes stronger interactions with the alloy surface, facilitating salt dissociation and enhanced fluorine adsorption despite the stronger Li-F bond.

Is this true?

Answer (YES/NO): NO